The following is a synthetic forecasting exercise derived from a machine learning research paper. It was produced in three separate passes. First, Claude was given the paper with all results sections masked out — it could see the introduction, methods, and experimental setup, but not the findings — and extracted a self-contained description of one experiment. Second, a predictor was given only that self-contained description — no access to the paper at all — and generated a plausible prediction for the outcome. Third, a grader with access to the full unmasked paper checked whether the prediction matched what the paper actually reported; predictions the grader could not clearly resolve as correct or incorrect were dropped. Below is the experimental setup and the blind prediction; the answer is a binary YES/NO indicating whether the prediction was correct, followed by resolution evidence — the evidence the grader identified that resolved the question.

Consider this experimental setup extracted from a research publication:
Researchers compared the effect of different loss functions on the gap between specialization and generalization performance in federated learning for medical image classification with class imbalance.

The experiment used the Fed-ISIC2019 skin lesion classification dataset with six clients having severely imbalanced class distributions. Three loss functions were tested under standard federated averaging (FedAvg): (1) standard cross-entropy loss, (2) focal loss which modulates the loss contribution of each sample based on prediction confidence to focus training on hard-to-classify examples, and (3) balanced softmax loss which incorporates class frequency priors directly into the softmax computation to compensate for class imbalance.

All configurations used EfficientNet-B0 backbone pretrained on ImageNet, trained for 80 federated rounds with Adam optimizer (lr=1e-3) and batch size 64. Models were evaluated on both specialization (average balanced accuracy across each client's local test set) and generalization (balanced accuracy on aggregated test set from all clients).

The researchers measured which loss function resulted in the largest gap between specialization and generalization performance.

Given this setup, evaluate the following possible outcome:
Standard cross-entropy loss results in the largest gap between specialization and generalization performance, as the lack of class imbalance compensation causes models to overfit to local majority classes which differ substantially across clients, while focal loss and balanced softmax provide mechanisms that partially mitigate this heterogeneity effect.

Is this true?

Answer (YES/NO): NO